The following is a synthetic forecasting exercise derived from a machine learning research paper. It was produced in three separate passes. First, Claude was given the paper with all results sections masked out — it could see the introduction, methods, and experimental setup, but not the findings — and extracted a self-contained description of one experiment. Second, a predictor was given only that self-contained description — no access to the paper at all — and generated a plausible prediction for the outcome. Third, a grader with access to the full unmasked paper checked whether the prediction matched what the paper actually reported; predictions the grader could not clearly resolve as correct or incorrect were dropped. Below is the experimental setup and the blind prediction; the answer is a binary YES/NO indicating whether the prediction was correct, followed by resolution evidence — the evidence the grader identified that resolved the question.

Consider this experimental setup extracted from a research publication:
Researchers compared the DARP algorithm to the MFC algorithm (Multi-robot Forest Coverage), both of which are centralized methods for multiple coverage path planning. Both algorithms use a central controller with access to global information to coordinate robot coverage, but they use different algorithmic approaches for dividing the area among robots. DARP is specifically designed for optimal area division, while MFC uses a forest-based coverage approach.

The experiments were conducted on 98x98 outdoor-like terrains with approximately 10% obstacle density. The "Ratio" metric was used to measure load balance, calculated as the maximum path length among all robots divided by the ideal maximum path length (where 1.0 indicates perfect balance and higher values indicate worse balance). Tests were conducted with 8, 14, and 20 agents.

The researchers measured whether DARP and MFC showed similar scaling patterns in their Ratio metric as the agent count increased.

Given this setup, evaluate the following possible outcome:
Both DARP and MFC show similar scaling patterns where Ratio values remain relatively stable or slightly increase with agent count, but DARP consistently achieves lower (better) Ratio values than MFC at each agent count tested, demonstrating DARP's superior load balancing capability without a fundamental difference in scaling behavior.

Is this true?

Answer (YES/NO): NO